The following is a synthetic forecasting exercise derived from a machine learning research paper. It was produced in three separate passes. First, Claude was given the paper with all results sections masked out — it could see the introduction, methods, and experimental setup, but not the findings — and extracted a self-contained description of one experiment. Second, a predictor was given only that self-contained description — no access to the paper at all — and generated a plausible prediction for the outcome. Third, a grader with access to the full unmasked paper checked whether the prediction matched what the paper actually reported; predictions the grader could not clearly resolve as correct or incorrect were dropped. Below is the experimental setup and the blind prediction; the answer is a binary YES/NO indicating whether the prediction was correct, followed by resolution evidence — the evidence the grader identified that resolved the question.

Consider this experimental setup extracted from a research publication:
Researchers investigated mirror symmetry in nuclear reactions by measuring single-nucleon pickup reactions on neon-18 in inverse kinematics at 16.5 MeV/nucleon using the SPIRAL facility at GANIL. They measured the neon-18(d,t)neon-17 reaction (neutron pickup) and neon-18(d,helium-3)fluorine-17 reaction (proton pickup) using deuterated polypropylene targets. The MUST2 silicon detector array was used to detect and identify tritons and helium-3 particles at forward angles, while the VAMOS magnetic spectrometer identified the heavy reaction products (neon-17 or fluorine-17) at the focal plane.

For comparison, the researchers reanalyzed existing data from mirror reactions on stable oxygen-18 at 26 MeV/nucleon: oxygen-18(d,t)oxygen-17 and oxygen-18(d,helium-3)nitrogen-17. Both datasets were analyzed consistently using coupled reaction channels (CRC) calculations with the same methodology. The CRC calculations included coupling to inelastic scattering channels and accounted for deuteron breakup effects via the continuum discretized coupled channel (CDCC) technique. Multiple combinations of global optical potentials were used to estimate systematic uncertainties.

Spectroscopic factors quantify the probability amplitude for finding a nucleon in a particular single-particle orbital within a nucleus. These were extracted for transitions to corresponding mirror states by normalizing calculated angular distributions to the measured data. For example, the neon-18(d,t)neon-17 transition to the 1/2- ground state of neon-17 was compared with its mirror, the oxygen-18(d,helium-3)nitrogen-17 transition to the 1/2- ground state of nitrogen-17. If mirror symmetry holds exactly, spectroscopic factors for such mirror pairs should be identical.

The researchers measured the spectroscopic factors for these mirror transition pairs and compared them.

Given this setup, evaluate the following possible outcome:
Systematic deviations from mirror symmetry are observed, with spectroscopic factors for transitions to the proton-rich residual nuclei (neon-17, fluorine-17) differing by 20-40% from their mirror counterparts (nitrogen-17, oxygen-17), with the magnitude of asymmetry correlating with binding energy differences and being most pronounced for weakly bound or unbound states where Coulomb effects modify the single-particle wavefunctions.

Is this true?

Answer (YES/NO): NO